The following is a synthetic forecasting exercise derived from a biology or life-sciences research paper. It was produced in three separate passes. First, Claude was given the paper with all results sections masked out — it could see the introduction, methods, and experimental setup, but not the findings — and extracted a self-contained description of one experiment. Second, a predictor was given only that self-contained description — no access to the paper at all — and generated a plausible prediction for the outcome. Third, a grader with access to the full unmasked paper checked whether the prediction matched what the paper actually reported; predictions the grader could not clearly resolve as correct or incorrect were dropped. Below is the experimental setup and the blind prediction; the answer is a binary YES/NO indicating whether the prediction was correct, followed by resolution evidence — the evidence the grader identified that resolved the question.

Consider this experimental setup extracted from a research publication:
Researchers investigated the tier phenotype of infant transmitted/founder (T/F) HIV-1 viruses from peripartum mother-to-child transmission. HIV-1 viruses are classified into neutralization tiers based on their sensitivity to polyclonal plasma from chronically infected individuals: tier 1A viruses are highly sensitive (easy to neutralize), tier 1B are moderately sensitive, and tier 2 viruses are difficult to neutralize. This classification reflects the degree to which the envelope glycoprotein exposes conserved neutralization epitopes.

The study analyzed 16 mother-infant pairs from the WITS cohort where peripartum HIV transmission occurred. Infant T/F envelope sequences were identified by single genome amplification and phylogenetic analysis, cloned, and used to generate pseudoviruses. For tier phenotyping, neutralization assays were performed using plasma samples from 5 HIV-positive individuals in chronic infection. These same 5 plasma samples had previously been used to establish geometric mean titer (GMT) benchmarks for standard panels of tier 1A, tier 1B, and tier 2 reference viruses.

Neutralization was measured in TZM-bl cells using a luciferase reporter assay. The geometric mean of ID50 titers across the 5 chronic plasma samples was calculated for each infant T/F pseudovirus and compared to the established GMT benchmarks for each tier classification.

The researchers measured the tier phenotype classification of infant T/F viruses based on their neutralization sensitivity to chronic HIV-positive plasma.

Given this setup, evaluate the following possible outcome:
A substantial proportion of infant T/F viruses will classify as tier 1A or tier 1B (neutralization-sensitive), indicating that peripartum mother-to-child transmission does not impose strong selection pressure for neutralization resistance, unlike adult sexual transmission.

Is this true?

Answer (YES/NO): NO